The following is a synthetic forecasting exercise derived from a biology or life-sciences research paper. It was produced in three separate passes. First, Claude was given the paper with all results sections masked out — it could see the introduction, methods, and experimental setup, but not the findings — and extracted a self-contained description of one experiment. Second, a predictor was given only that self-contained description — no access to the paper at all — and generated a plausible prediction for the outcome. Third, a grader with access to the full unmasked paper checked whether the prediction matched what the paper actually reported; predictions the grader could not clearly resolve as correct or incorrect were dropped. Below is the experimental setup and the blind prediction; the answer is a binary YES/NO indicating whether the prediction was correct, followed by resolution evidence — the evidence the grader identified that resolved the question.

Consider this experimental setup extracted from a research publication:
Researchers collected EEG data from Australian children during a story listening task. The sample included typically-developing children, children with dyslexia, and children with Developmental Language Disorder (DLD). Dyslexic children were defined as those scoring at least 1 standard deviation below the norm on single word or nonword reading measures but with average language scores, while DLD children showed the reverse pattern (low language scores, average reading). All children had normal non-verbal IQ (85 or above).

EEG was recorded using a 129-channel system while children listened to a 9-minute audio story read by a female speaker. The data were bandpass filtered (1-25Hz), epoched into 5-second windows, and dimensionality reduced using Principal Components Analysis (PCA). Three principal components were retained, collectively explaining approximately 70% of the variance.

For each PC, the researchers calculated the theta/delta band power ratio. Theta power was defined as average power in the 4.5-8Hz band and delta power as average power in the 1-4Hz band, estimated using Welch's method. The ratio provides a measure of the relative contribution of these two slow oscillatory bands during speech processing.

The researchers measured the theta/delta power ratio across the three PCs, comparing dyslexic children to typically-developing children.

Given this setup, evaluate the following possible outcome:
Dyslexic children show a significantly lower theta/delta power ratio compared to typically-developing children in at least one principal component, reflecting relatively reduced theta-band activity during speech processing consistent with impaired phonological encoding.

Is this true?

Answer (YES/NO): NO